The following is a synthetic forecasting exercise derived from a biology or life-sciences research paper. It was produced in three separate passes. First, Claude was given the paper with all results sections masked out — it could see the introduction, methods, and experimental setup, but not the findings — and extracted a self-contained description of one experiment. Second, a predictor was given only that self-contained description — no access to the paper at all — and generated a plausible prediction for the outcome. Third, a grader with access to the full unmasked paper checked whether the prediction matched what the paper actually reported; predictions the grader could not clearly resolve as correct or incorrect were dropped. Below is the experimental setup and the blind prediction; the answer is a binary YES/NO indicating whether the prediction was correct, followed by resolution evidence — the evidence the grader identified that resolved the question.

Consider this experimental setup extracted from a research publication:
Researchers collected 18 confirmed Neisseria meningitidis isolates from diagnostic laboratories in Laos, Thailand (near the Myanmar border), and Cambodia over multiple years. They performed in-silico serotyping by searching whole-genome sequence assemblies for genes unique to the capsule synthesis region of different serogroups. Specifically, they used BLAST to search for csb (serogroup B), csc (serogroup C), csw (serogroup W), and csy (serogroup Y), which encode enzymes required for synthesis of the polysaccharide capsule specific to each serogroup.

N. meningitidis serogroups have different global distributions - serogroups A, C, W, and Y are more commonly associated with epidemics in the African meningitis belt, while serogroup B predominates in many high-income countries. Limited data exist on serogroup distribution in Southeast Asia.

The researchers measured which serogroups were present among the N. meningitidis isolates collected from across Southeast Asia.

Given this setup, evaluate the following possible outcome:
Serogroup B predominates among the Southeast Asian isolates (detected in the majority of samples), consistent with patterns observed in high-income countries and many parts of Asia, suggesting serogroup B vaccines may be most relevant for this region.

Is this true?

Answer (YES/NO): YES